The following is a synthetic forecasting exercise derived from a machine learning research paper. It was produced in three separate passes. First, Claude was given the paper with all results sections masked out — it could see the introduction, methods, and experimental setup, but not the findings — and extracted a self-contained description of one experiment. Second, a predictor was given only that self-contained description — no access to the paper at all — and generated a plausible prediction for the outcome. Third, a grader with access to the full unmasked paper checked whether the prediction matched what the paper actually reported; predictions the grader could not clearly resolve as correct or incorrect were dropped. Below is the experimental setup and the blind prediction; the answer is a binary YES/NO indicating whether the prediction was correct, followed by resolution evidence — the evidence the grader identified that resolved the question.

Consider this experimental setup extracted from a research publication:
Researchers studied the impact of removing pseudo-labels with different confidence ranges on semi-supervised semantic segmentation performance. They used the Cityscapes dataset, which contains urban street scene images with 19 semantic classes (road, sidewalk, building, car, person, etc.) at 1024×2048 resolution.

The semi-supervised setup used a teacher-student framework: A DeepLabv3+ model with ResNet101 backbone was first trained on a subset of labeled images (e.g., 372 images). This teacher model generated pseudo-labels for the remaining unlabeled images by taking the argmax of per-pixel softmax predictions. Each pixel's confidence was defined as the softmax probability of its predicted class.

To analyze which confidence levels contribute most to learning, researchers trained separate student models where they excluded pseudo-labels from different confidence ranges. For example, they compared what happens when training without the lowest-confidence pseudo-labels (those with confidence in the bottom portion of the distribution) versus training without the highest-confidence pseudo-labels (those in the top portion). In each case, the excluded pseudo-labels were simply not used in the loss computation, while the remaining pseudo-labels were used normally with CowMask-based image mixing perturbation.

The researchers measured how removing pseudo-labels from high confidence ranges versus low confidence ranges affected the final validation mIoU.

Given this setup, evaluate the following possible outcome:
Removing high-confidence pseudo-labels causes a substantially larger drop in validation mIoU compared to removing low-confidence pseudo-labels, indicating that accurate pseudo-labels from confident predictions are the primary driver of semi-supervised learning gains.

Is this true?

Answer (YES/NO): NO